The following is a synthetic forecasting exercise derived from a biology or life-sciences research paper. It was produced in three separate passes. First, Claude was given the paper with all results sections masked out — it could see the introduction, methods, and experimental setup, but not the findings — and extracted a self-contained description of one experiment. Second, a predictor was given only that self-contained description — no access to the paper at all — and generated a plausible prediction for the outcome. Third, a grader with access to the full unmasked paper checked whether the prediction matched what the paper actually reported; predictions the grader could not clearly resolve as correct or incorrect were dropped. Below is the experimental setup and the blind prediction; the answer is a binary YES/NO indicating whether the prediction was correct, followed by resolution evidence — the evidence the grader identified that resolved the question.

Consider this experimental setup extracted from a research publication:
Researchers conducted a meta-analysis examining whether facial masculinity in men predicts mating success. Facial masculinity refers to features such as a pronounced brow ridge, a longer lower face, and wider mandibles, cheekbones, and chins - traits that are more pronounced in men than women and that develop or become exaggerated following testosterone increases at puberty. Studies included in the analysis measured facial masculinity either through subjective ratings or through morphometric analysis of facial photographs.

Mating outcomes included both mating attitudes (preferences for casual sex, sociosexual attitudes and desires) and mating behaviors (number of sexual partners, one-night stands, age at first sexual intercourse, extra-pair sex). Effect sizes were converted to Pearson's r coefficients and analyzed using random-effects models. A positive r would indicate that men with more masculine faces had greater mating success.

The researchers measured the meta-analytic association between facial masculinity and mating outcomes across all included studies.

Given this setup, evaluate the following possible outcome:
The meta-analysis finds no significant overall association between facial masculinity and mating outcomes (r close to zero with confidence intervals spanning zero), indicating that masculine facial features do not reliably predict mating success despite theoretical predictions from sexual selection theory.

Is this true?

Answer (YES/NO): YES